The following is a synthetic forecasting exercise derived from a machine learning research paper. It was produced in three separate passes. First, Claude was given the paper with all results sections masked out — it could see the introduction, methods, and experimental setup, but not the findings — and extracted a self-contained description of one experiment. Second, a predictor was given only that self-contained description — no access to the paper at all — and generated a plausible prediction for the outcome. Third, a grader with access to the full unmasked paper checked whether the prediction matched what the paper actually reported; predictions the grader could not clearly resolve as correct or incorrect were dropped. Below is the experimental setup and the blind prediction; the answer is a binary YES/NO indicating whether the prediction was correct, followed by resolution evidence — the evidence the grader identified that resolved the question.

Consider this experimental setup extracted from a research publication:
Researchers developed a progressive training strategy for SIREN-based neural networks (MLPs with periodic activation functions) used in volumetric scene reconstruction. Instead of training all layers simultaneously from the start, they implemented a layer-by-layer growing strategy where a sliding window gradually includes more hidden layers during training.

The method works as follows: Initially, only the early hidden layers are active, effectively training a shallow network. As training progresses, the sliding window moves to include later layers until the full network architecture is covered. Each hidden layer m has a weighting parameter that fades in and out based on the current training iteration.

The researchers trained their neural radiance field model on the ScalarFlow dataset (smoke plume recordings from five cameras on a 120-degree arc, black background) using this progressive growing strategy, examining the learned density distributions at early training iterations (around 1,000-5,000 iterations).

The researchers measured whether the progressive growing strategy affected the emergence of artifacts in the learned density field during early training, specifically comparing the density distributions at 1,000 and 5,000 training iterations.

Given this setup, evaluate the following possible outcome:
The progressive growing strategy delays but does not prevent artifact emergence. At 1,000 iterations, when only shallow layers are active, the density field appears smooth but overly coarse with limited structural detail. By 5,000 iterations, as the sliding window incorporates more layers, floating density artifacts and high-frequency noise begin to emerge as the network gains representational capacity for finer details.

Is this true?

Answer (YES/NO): NO